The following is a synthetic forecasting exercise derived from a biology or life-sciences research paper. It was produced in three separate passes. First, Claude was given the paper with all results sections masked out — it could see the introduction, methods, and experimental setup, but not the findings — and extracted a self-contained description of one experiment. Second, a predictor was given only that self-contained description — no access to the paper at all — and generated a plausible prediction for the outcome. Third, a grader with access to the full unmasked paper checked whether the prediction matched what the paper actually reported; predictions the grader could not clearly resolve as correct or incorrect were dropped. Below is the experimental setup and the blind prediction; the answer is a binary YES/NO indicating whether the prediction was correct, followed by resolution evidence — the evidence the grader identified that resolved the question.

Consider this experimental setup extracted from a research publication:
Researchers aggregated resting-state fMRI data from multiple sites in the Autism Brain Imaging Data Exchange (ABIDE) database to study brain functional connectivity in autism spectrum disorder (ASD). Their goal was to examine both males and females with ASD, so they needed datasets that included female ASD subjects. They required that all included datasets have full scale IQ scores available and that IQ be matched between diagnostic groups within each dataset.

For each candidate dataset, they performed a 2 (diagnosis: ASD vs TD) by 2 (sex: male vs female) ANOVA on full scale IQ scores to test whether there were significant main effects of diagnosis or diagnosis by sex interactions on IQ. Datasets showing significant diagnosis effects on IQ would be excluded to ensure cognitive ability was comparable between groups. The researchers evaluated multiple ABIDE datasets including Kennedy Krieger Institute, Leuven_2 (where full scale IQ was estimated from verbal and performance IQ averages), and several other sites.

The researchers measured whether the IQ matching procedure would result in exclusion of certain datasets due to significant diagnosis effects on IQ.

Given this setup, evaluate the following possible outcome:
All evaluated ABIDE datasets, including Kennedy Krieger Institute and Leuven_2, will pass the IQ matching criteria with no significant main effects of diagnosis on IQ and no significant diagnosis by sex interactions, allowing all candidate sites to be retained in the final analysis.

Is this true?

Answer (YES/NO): NO